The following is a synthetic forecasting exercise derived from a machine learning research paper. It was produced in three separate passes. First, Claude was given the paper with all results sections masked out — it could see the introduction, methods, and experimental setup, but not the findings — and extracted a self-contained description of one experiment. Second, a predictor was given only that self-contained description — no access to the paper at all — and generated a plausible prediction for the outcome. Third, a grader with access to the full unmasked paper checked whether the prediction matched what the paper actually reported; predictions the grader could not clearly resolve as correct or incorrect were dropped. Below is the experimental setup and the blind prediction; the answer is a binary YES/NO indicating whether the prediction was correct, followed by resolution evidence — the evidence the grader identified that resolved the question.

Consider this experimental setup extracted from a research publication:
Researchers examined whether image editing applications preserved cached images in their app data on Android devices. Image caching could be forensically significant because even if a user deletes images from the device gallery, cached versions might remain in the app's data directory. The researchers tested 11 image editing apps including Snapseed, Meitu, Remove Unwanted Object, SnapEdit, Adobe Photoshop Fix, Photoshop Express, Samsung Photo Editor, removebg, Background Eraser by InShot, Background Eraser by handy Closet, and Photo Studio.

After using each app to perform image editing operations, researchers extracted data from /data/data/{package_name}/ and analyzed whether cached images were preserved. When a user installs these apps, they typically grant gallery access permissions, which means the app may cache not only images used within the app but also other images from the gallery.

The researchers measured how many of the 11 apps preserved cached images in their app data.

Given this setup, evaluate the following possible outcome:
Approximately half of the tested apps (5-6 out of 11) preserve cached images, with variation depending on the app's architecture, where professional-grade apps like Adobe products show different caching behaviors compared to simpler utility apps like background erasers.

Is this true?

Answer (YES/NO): YES